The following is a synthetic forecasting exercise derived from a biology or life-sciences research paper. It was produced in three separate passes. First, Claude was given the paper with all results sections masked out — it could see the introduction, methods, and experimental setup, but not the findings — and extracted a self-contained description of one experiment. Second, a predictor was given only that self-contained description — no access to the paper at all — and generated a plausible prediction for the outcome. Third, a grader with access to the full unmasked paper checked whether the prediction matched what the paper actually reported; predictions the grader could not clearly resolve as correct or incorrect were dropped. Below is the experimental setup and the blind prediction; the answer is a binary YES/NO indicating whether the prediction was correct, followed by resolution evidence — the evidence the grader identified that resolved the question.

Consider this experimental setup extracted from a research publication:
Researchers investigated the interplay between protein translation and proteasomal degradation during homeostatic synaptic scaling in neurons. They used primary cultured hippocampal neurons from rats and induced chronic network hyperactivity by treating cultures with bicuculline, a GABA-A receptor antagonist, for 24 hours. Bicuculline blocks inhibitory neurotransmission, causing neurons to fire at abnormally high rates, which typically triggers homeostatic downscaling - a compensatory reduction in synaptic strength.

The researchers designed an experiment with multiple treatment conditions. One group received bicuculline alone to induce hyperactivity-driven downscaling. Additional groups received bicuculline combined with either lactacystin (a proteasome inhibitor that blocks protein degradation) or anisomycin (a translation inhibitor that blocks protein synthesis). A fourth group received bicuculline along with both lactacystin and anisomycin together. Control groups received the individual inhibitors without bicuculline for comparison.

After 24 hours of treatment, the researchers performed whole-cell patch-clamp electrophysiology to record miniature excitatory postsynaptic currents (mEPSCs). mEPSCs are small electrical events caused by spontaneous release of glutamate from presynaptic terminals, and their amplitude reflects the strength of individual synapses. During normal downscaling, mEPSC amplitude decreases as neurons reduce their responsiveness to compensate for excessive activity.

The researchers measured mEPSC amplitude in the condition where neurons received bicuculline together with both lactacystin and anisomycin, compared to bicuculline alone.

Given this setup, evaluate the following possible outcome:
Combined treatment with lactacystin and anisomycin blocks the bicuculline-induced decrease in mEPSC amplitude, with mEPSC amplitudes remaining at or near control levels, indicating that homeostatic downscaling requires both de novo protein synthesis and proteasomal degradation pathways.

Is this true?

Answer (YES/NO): YES